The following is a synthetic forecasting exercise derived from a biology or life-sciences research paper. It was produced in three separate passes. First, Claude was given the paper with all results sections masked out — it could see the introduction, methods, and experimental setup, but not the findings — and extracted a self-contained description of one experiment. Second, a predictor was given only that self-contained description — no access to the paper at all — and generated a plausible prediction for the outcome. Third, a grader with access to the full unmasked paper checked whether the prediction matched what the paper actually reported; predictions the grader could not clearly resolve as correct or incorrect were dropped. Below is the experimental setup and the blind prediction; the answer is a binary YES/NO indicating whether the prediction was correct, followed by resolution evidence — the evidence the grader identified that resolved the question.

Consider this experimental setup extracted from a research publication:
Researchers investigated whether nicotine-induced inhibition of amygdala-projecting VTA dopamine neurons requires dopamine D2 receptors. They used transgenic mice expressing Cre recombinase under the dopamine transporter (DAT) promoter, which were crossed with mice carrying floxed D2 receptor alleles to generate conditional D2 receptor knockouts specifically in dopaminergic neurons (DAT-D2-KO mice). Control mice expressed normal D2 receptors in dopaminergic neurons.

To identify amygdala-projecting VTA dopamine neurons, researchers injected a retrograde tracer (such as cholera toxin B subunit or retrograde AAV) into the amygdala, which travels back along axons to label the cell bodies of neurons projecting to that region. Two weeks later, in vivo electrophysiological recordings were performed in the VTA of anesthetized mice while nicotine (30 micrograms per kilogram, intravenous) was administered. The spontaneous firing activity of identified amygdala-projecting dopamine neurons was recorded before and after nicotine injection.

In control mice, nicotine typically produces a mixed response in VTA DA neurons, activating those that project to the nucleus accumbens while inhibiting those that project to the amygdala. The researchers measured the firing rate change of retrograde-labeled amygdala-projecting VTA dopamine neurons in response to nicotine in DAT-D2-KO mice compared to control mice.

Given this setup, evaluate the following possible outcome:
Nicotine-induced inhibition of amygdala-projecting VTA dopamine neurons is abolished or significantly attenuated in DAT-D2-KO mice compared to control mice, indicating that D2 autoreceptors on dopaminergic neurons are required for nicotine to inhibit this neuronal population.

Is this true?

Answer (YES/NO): NO